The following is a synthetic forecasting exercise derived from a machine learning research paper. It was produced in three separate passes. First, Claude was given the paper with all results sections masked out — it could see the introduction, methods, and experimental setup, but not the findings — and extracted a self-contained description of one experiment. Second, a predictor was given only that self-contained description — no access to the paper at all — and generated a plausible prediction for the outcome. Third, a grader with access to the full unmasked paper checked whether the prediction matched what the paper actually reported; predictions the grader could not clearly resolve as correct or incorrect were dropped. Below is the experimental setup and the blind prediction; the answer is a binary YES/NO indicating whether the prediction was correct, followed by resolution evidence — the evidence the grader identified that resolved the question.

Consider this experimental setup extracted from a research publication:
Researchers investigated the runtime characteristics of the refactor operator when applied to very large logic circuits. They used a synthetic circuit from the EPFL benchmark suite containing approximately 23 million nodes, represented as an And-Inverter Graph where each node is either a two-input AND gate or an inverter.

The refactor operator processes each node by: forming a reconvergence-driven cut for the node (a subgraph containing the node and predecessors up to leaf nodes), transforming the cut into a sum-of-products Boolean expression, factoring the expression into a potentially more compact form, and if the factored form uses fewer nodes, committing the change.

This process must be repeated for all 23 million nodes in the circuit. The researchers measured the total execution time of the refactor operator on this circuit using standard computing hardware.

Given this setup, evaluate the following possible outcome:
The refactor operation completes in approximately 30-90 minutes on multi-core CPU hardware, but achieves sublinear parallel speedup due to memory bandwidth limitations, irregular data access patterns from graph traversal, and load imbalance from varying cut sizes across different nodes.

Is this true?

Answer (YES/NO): NO